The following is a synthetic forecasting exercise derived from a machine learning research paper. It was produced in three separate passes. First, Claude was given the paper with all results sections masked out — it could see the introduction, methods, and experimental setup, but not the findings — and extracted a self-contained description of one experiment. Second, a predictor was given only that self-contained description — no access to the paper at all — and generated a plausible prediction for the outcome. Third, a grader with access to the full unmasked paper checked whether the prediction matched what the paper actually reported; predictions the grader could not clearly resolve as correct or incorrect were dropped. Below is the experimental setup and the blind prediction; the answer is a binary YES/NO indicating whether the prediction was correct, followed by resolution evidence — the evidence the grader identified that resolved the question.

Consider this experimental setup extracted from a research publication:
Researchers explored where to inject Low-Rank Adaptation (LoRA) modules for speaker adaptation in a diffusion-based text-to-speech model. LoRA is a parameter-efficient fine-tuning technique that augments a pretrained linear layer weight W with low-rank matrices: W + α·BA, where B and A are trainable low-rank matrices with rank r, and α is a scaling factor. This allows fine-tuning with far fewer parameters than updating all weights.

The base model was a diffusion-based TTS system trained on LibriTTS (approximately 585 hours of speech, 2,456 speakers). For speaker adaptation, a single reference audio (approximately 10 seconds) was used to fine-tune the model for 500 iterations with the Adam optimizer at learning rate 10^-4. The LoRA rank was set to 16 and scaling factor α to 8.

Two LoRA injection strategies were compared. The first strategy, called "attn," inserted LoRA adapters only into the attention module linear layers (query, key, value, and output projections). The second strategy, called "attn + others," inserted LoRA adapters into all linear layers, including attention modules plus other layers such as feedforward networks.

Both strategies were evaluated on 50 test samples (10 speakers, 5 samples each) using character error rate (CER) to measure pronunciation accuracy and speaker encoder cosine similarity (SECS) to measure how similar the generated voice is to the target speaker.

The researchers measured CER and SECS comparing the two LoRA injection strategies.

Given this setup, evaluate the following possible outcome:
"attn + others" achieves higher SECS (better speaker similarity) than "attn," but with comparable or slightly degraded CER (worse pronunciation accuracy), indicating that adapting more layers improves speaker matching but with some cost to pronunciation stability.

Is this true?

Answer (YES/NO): NO